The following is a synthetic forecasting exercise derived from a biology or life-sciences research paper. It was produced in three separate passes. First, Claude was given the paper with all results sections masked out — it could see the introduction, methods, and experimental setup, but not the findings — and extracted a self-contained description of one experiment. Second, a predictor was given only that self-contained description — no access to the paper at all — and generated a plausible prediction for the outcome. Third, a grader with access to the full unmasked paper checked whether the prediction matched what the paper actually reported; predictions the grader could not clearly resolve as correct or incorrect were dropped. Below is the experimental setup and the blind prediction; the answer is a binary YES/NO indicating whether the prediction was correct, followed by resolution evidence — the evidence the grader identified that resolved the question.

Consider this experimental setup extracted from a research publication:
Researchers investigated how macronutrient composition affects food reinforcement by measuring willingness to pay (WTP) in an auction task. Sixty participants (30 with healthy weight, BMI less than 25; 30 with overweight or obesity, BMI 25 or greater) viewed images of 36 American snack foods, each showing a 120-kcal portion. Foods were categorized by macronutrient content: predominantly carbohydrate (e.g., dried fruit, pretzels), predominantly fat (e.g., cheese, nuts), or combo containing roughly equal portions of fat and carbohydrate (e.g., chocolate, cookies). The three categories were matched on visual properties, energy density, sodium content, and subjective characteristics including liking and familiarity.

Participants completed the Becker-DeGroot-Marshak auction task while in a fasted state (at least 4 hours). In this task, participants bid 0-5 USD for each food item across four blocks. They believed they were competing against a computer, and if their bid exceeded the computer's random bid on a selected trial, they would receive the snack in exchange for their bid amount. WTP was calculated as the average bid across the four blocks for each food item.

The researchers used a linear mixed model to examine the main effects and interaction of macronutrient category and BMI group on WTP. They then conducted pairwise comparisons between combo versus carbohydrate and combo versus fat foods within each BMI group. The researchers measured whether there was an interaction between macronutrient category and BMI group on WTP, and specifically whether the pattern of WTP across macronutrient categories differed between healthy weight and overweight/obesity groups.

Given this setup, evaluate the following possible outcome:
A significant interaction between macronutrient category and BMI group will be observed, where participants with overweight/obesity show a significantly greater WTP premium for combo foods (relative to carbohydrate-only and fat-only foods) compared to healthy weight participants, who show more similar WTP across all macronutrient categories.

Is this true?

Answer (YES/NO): NO